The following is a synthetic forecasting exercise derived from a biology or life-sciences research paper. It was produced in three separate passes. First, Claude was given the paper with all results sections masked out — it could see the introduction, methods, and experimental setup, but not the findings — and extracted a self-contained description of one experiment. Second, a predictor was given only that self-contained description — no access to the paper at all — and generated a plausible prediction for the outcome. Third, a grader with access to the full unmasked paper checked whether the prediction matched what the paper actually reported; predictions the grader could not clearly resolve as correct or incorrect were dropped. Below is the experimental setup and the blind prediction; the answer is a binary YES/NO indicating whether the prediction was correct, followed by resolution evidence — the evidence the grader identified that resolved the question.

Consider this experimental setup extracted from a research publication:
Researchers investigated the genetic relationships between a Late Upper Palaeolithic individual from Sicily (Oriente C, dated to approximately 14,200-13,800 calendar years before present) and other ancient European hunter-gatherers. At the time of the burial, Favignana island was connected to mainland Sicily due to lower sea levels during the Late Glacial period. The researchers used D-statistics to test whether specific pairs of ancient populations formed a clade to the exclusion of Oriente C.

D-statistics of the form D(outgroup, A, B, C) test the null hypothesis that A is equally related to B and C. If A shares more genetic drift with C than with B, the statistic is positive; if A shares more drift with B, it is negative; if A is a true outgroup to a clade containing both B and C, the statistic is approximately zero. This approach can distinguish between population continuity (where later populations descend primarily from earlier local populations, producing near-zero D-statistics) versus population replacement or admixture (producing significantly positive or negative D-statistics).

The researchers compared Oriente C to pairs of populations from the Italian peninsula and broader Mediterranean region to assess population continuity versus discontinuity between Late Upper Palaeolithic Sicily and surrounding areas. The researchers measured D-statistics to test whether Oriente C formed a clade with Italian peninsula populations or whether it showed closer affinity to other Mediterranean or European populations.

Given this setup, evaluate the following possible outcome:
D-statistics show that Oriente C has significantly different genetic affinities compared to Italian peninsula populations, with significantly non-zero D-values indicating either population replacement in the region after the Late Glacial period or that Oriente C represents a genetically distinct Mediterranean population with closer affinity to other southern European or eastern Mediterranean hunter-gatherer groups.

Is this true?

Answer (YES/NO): NO